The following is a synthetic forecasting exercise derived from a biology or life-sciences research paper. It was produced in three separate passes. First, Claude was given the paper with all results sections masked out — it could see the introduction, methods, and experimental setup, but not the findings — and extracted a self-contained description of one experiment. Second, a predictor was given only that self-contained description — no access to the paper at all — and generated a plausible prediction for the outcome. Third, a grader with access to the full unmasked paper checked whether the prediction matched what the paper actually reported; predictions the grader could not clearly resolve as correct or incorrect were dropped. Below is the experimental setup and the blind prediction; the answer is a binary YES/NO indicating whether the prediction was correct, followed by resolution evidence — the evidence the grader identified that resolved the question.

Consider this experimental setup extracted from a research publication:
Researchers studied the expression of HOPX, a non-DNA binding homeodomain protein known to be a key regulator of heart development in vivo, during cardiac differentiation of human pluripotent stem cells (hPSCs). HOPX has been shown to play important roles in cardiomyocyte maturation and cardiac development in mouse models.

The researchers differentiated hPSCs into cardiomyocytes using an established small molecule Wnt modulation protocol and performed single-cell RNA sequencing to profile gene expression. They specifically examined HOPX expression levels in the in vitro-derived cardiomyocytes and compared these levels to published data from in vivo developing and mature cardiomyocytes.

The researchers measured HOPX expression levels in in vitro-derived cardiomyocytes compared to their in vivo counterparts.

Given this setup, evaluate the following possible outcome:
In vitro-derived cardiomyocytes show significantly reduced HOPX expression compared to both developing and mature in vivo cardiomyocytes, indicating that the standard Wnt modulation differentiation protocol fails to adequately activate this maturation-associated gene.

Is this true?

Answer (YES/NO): YES